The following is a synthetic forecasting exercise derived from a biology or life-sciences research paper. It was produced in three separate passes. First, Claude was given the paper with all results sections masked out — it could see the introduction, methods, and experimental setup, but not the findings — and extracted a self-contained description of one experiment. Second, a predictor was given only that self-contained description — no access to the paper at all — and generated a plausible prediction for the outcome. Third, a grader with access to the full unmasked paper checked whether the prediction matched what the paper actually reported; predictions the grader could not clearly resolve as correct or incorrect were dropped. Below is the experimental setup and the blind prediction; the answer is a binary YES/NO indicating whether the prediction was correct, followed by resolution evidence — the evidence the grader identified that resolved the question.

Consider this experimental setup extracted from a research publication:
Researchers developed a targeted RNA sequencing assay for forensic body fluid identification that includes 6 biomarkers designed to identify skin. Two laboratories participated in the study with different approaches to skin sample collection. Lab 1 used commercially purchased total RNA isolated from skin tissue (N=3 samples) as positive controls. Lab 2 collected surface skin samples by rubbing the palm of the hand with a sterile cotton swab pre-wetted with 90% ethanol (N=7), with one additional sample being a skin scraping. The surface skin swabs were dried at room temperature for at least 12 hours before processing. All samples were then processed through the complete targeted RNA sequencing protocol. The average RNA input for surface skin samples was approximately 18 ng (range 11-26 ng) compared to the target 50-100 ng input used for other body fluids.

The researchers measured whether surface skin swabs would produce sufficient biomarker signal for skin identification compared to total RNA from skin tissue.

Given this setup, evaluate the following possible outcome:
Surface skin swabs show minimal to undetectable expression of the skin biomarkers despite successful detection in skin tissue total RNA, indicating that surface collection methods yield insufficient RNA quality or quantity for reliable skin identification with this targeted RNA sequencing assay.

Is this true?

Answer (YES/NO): NO